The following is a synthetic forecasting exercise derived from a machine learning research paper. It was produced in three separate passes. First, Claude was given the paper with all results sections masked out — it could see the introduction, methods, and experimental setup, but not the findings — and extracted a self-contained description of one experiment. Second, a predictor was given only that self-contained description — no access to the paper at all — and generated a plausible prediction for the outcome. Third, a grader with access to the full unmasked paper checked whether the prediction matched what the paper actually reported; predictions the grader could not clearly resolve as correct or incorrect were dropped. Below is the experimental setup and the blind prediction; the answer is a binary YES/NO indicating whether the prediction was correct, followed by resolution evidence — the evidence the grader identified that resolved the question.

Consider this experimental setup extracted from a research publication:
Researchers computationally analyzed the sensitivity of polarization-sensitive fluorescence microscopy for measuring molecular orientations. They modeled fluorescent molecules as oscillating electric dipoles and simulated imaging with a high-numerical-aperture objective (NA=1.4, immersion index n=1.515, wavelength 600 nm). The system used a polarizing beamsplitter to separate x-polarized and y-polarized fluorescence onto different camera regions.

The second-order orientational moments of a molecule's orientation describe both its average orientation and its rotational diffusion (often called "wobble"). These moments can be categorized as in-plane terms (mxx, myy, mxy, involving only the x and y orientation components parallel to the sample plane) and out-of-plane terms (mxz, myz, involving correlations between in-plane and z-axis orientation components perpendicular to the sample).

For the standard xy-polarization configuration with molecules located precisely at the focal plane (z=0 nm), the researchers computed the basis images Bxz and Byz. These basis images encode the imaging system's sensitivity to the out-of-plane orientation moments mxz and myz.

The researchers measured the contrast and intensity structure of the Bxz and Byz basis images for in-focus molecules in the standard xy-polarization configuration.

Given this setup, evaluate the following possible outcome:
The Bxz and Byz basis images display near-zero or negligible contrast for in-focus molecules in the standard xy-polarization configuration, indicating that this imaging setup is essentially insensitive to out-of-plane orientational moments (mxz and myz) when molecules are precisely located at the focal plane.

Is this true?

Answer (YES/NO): YES